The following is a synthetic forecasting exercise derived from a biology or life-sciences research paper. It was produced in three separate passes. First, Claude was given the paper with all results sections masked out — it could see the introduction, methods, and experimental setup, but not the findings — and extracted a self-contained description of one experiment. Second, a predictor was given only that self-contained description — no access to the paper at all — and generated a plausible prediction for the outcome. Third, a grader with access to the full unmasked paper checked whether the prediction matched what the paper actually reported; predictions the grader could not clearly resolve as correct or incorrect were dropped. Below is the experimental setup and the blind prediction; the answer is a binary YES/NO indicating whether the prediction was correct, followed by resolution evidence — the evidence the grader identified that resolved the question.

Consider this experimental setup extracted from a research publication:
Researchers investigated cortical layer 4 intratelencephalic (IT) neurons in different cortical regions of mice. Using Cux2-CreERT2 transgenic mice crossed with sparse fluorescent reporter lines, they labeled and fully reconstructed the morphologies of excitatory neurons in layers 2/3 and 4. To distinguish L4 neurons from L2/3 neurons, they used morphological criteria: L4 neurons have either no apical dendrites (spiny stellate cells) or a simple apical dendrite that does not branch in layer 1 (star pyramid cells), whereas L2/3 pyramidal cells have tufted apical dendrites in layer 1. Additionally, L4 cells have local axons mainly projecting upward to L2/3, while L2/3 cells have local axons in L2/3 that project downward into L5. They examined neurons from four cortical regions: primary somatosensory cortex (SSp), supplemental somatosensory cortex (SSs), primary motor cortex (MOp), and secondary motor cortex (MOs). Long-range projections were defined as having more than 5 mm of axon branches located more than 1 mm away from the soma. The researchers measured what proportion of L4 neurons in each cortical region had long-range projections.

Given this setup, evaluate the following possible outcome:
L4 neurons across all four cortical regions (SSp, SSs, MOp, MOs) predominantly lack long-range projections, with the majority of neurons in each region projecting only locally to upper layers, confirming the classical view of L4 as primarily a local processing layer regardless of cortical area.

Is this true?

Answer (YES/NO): NO